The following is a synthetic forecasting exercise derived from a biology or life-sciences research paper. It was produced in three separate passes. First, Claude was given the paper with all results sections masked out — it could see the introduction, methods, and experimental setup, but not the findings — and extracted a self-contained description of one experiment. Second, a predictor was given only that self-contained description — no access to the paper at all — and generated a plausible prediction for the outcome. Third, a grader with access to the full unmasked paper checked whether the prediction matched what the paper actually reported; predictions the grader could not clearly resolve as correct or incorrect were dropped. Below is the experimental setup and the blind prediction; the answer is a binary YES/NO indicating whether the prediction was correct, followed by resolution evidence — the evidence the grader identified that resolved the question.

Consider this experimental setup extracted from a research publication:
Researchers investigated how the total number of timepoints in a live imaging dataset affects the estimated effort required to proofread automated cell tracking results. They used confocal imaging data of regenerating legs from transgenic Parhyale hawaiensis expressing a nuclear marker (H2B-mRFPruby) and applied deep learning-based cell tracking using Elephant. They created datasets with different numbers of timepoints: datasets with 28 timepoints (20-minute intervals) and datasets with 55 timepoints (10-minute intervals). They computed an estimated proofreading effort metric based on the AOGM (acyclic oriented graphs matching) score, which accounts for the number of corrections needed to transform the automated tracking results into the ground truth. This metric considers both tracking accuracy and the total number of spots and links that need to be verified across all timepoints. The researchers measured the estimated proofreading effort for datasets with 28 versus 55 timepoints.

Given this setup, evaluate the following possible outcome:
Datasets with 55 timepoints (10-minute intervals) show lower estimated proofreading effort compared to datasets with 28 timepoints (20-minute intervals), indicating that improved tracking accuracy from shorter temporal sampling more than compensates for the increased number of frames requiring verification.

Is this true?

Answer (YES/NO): NO